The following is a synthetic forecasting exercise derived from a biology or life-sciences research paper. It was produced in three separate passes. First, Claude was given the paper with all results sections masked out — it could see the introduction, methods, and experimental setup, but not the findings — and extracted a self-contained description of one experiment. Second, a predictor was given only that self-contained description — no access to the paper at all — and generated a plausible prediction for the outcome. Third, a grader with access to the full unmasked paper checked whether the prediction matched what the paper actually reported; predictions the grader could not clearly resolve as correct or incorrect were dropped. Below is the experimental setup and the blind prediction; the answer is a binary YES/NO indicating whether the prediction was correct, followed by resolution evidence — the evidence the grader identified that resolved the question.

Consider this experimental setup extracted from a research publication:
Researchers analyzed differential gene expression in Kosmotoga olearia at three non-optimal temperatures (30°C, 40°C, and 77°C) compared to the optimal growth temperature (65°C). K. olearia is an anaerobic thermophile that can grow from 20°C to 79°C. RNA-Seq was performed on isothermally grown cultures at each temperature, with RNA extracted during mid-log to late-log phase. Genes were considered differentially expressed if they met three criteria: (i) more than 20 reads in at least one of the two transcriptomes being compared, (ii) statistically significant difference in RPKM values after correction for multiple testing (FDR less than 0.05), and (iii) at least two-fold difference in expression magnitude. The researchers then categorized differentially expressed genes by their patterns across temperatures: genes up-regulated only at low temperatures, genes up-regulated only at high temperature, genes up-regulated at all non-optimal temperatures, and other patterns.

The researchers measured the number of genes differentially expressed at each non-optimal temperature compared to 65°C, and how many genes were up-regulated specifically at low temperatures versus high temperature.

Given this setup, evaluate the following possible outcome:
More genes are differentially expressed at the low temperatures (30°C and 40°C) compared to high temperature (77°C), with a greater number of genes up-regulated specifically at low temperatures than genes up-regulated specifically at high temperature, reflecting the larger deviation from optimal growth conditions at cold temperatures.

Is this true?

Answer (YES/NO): NO